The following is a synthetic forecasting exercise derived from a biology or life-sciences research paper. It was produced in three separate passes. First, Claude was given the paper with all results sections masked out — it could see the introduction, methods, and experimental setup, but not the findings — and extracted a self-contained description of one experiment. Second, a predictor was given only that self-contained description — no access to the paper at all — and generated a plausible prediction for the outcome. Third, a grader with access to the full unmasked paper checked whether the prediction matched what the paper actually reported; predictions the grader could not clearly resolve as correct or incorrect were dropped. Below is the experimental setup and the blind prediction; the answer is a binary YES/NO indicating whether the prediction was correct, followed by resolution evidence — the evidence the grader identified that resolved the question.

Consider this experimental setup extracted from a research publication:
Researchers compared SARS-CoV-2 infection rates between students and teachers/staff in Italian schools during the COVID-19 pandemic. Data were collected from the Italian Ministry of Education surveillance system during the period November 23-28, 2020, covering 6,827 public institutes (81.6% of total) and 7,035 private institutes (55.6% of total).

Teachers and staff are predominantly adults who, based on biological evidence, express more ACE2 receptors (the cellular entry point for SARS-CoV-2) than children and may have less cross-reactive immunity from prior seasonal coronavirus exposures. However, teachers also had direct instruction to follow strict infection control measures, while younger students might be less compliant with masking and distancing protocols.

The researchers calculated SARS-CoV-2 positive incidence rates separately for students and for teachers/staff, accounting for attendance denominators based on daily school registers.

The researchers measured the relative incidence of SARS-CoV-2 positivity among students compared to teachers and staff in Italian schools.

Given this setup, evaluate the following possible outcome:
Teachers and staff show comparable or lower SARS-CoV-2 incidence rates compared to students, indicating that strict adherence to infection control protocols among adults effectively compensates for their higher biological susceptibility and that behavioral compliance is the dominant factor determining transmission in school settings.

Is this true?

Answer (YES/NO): NO